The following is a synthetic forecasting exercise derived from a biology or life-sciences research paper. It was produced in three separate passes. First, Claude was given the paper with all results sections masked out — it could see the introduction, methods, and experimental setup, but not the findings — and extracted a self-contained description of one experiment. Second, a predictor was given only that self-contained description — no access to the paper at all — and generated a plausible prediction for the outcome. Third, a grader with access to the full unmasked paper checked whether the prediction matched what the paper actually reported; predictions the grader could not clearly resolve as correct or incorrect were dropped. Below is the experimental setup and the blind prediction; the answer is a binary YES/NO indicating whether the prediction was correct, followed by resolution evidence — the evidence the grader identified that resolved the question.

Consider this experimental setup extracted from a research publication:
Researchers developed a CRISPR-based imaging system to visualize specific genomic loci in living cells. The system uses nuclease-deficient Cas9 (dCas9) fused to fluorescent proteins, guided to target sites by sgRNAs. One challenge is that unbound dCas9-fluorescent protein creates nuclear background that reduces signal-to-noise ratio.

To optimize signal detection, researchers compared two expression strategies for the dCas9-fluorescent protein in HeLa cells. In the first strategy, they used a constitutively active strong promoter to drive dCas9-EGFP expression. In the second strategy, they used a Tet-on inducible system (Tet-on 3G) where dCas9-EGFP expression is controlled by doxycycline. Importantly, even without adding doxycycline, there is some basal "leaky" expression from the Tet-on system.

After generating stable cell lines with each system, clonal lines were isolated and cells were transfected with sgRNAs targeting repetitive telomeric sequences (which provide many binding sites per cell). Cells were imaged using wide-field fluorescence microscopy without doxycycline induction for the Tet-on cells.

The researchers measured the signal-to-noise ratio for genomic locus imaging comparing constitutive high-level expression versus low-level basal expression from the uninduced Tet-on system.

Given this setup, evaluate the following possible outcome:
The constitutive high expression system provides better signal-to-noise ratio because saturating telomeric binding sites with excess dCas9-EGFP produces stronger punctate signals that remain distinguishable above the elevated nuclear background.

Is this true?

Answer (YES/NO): NO